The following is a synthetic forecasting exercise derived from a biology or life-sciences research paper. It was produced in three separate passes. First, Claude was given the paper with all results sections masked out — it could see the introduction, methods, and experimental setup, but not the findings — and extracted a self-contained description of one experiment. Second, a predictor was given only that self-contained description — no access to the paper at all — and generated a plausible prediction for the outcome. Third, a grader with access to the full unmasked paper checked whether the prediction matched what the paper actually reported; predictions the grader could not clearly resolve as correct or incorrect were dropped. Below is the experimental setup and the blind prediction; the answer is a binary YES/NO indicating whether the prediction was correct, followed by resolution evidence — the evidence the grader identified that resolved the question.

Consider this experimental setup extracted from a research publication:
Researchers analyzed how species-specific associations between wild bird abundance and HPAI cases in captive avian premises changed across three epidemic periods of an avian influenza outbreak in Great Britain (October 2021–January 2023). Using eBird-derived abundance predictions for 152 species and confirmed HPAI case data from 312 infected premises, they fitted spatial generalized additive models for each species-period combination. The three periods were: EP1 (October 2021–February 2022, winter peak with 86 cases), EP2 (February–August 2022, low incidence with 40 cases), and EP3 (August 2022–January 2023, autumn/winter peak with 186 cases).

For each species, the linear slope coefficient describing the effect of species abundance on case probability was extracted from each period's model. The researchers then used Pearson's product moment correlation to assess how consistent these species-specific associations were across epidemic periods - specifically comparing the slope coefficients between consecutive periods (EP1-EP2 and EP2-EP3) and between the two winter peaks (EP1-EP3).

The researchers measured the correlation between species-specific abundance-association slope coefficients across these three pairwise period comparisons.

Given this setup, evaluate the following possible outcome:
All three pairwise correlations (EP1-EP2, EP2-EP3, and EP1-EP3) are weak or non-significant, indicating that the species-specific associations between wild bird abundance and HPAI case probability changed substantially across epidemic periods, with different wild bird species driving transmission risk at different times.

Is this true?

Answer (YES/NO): NO